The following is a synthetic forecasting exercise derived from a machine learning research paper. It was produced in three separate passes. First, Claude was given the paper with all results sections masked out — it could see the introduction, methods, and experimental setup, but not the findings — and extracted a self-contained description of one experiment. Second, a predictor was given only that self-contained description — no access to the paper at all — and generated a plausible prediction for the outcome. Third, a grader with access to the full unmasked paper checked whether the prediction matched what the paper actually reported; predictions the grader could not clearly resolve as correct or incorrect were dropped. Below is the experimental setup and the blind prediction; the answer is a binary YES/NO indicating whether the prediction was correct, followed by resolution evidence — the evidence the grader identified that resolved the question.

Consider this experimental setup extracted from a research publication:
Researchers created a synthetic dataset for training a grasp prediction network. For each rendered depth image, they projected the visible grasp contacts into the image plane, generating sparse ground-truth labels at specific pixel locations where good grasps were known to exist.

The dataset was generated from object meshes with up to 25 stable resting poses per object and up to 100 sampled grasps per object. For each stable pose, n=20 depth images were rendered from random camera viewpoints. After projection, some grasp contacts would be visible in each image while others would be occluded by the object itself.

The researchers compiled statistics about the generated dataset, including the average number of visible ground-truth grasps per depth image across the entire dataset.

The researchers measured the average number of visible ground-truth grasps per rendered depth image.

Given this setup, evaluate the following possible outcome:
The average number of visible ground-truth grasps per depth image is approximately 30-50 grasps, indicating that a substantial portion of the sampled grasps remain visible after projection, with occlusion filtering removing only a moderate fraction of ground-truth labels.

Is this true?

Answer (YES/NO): NO